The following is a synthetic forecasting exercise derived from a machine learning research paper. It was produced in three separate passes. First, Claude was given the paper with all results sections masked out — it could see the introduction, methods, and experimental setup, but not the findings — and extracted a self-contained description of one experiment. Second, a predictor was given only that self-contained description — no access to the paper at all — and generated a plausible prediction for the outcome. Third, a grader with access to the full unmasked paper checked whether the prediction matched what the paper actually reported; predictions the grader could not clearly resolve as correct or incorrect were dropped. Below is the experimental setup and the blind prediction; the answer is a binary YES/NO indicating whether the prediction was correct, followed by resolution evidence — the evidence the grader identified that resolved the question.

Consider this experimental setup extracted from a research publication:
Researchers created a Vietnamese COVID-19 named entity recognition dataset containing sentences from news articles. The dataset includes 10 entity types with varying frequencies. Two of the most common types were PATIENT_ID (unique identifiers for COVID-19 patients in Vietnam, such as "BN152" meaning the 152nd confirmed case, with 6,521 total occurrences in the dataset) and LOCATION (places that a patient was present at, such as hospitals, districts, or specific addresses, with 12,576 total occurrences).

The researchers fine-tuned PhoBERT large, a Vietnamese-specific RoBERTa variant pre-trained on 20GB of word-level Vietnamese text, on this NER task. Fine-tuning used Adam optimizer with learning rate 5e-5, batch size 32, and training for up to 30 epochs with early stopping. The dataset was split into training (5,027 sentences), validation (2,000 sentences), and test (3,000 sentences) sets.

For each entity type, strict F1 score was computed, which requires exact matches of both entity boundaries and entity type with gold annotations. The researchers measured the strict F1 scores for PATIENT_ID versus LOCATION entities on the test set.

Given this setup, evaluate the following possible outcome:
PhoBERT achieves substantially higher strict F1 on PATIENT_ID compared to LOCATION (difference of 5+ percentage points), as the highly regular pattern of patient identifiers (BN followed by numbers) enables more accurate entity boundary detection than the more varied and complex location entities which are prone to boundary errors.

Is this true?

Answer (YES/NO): NO